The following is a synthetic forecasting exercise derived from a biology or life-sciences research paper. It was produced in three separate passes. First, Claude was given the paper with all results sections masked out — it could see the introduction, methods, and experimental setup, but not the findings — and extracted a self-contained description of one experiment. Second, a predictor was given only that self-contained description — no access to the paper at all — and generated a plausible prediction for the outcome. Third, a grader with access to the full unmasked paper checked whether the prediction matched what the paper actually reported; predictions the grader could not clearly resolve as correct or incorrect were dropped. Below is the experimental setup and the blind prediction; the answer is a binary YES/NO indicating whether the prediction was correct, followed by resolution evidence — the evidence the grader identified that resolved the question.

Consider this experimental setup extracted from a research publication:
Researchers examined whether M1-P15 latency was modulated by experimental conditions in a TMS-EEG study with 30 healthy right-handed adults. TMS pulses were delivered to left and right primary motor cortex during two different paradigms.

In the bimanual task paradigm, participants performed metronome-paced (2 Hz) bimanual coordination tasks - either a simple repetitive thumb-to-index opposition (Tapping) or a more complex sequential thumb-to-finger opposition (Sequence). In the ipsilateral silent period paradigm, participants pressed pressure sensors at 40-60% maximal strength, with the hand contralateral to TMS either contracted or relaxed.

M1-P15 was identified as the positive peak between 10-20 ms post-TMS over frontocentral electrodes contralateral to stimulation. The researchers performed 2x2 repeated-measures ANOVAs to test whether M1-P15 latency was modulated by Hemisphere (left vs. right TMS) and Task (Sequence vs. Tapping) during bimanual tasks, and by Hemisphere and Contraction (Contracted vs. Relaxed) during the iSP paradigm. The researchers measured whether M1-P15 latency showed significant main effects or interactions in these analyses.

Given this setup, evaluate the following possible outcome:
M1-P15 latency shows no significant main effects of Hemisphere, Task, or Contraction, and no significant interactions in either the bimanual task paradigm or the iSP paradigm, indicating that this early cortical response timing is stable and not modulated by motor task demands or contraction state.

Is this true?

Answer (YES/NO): YES